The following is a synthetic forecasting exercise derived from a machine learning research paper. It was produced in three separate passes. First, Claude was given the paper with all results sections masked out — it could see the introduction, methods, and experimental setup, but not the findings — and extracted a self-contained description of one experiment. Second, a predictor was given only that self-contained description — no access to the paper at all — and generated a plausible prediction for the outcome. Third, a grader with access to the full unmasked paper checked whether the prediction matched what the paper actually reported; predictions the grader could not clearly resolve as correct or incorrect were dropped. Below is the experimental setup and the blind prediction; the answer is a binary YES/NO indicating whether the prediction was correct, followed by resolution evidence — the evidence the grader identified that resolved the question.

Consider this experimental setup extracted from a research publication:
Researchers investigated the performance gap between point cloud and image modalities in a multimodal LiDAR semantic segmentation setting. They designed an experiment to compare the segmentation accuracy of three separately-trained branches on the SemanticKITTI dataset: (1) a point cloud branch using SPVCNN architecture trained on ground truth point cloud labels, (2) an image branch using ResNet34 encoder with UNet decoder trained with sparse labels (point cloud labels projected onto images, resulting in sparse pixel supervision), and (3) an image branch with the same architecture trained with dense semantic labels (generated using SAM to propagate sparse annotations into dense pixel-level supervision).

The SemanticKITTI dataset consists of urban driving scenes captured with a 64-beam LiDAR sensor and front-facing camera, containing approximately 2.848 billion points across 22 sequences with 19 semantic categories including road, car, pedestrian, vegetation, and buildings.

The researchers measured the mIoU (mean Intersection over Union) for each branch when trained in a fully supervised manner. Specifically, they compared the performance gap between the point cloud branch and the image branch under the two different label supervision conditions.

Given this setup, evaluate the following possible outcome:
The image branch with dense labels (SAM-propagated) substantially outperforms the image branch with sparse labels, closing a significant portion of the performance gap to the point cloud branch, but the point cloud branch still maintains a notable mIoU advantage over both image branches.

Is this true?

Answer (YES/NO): YES